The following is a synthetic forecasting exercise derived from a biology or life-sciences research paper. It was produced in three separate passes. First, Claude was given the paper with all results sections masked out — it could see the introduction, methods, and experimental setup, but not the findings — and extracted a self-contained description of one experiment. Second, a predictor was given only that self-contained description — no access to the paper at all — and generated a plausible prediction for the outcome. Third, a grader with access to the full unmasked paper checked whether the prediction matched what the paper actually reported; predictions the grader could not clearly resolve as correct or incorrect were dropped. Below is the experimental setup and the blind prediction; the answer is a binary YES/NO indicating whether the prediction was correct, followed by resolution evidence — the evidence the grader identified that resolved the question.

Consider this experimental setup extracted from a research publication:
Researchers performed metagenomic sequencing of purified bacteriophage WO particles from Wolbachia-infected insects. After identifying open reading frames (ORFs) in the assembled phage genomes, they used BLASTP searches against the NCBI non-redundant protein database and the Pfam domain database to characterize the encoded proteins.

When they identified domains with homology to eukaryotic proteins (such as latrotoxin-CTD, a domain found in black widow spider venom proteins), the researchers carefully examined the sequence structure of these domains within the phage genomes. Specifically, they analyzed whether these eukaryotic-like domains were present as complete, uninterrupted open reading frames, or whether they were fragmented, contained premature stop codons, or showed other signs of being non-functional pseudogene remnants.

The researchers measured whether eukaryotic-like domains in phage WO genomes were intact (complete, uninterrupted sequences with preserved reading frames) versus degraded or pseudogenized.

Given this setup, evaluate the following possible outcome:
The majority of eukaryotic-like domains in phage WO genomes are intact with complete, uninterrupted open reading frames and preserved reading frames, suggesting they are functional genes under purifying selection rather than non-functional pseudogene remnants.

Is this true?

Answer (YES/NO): YES